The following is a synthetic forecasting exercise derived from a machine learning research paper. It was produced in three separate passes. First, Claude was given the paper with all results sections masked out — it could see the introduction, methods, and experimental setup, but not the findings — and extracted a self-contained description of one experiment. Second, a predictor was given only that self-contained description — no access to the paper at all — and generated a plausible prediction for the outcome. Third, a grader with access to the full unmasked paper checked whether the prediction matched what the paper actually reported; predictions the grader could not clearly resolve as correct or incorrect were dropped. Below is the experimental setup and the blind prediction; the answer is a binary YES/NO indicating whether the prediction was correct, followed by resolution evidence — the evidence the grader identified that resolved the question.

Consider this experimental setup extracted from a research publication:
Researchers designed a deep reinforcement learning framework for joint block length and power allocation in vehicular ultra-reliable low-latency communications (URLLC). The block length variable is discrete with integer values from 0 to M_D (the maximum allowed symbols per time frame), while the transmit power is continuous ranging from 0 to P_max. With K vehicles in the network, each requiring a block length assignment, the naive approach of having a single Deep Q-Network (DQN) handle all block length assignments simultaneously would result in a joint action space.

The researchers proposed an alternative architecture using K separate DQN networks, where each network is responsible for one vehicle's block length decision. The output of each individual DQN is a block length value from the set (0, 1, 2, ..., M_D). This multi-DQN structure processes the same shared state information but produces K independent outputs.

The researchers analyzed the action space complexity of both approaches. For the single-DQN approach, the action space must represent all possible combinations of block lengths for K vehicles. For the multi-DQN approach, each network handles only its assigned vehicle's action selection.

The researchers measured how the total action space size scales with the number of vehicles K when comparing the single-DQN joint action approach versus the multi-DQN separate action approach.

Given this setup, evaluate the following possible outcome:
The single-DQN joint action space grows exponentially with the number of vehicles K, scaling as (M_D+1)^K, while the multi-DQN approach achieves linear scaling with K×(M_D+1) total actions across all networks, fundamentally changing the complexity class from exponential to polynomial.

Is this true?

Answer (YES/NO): NO